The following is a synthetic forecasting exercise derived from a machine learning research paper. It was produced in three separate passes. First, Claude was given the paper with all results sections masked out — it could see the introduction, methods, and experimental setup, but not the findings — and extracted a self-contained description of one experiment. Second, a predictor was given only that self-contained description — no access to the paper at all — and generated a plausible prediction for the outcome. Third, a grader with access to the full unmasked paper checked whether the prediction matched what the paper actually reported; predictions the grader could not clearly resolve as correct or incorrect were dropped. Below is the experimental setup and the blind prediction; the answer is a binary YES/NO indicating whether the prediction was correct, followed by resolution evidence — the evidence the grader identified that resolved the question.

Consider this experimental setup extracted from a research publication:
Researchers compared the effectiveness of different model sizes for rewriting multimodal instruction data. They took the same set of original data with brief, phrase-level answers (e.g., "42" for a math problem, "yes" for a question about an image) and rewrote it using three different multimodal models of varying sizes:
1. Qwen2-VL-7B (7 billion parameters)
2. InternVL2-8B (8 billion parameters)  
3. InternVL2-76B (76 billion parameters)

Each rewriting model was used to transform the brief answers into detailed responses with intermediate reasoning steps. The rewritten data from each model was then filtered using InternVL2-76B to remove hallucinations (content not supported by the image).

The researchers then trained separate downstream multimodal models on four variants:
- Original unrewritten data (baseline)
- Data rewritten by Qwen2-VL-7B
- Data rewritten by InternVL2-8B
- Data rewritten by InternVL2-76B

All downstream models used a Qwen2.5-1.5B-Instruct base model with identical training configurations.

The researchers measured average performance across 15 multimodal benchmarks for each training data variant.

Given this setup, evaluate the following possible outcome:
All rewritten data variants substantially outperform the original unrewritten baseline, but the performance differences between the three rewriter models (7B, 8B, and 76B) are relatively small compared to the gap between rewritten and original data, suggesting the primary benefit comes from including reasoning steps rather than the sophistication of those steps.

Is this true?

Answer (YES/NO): NO